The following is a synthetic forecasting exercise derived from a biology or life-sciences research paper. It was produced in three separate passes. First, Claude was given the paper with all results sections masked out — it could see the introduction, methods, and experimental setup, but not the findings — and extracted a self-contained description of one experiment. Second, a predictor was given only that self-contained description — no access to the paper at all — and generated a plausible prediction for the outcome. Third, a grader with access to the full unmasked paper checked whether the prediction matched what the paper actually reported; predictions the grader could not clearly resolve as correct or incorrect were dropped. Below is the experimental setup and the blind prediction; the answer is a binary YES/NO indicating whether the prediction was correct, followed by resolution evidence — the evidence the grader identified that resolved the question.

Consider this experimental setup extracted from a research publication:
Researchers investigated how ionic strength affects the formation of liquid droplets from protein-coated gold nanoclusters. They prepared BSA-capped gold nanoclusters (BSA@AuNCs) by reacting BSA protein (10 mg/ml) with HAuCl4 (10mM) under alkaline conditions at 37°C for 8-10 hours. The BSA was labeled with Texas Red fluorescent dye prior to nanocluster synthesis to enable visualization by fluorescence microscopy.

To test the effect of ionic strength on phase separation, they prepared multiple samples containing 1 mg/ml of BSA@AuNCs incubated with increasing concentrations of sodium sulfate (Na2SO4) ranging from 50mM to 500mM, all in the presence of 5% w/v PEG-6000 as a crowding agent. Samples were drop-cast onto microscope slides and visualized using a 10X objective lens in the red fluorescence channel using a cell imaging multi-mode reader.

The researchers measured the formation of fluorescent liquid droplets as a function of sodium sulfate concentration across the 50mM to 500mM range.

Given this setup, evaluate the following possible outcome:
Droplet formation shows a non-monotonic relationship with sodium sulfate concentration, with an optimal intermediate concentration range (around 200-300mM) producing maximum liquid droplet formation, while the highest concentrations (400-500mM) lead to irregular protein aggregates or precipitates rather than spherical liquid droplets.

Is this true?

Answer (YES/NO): NO